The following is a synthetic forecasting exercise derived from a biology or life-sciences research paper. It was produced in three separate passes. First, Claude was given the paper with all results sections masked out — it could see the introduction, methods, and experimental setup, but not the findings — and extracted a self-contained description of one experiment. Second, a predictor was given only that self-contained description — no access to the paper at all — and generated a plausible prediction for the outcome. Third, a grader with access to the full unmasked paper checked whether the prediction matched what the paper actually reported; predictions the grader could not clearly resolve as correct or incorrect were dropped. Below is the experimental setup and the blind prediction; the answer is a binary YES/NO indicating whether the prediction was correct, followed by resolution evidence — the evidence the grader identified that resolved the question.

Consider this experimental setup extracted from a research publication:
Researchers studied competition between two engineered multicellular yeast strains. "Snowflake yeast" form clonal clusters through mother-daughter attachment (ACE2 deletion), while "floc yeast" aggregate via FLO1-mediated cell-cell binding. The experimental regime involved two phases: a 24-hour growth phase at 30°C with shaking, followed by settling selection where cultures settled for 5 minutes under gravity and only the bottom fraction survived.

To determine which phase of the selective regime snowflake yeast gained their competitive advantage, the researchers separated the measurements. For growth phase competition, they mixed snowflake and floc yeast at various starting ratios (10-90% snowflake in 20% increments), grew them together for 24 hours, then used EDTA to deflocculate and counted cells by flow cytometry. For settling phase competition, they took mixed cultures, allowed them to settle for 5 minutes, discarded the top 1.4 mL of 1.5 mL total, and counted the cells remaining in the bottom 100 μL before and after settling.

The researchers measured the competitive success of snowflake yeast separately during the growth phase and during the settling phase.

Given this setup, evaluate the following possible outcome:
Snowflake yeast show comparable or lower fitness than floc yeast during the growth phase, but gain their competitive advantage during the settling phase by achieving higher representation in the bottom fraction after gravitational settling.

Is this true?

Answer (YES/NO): YES